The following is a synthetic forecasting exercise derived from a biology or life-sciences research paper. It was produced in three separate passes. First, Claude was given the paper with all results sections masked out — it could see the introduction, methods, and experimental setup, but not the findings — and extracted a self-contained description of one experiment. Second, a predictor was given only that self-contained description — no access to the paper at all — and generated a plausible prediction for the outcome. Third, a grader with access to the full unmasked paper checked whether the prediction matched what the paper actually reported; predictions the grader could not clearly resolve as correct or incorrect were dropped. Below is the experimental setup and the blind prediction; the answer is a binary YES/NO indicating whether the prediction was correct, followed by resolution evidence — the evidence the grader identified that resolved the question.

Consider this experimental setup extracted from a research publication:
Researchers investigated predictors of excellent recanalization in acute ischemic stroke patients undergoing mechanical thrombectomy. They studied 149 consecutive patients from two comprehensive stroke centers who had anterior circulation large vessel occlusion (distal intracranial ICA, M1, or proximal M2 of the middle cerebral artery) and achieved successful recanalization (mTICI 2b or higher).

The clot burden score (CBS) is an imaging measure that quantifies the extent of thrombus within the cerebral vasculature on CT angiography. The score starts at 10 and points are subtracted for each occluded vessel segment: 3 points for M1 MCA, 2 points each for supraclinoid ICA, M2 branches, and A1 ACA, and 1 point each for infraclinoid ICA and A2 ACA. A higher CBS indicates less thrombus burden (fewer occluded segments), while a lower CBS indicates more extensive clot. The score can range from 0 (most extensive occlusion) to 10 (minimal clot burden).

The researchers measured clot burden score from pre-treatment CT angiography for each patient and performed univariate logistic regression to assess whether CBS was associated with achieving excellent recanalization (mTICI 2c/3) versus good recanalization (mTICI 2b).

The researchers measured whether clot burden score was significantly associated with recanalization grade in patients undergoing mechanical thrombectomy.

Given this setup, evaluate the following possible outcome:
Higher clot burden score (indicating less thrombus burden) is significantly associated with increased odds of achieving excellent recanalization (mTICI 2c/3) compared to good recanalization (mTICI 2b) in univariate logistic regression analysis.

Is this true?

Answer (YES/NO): NO